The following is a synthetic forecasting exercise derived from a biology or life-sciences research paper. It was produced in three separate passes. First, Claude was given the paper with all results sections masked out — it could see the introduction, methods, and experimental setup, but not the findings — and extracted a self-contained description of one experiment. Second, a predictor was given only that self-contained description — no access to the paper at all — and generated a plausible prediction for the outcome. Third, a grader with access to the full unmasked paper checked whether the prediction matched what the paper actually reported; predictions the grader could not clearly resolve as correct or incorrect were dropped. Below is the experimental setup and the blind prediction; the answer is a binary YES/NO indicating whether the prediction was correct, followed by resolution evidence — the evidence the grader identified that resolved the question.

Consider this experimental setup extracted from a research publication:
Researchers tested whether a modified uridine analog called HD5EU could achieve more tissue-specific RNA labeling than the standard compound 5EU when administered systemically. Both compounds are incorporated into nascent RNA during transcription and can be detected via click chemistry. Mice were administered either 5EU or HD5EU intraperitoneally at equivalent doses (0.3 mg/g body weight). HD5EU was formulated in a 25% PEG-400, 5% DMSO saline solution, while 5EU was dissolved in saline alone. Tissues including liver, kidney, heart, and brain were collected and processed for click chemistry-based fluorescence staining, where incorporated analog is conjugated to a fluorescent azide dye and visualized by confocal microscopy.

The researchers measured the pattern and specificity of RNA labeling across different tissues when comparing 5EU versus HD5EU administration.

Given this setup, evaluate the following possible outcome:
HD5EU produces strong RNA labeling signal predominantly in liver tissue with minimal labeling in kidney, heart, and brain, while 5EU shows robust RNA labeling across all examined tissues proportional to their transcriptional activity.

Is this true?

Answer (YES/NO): NO